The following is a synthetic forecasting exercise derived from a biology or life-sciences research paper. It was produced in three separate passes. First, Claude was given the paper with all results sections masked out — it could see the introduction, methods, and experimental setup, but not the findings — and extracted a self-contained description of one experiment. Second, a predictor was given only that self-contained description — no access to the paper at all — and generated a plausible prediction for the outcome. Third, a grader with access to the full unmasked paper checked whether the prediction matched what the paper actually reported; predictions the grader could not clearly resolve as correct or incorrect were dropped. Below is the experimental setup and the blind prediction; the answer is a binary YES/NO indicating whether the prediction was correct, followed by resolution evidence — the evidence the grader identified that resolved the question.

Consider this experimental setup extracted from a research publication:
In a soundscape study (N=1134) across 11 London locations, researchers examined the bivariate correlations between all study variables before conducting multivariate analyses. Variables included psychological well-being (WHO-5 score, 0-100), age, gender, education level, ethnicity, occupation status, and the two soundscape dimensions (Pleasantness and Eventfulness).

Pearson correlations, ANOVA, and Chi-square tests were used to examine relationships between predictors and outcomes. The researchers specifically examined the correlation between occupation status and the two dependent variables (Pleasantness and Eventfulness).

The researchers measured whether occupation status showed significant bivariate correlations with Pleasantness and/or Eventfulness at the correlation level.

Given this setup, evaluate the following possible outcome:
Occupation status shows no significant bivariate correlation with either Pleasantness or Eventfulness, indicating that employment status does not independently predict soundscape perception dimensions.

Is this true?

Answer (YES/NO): YES